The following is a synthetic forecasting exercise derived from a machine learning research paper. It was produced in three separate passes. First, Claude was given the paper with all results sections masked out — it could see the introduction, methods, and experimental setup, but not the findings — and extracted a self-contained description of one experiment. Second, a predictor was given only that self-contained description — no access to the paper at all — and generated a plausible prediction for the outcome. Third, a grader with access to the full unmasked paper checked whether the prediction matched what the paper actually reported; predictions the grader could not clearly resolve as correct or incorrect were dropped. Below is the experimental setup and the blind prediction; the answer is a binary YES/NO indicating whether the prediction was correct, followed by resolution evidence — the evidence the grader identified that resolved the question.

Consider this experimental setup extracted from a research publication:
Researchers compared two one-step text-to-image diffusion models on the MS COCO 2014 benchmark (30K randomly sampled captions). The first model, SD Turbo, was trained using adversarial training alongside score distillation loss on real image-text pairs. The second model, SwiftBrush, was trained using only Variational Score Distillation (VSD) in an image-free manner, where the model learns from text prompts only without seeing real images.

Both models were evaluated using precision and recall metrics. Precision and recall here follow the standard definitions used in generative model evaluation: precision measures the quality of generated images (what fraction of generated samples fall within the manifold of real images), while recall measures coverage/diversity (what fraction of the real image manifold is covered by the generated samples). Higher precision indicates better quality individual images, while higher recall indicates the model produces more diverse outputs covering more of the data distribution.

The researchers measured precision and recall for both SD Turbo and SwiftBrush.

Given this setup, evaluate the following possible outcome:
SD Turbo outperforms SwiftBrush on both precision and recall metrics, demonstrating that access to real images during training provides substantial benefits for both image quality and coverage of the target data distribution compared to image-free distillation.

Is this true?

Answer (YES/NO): NO